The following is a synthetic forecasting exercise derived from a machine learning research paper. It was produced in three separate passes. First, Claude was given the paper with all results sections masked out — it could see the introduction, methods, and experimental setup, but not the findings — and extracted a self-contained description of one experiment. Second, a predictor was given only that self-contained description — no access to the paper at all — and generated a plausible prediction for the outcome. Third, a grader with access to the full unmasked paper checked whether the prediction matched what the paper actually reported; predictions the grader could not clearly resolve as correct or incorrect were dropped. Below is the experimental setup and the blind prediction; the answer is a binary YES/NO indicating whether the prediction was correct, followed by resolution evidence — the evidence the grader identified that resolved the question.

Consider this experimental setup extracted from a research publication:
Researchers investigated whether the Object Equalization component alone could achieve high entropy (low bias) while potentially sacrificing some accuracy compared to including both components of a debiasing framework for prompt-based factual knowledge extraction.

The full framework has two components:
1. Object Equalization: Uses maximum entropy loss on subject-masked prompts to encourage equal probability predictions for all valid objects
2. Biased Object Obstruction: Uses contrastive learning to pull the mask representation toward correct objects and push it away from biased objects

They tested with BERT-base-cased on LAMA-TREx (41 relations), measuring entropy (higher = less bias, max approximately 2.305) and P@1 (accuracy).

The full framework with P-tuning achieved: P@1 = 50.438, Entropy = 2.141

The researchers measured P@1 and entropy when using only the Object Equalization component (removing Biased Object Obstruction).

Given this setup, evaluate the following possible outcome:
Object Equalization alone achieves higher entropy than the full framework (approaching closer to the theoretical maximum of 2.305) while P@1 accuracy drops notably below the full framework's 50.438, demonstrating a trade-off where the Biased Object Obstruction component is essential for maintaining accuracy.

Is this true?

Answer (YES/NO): NO